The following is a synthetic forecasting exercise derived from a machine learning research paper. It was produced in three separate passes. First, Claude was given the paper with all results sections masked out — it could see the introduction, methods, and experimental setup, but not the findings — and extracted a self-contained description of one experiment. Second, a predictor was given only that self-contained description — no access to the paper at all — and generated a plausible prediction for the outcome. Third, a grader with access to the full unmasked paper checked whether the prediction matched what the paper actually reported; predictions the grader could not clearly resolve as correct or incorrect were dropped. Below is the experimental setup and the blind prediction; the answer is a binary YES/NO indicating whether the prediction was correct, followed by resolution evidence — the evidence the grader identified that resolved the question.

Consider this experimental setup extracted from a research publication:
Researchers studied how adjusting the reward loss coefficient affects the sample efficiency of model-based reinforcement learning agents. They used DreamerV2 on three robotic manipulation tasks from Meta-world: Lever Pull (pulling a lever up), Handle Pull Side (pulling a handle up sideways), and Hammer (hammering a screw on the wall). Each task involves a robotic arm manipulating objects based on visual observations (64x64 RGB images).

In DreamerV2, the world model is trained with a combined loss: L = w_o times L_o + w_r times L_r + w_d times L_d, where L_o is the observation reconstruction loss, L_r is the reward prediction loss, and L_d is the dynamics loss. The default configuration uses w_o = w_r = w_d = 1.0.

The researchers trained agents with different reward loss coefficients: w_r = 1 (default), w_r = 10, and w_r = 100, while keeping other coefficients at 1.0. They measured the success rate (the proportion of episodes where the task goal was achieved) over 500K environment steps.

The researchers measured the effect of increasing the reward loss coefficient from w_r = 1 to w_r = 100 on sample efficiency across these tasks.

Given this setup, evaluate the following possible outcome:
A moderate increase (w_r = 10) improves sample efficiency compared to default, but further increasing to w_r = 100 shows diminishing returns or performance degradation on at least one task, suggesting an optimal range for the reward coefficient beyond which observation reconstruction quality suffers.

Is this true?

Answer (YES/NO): NO